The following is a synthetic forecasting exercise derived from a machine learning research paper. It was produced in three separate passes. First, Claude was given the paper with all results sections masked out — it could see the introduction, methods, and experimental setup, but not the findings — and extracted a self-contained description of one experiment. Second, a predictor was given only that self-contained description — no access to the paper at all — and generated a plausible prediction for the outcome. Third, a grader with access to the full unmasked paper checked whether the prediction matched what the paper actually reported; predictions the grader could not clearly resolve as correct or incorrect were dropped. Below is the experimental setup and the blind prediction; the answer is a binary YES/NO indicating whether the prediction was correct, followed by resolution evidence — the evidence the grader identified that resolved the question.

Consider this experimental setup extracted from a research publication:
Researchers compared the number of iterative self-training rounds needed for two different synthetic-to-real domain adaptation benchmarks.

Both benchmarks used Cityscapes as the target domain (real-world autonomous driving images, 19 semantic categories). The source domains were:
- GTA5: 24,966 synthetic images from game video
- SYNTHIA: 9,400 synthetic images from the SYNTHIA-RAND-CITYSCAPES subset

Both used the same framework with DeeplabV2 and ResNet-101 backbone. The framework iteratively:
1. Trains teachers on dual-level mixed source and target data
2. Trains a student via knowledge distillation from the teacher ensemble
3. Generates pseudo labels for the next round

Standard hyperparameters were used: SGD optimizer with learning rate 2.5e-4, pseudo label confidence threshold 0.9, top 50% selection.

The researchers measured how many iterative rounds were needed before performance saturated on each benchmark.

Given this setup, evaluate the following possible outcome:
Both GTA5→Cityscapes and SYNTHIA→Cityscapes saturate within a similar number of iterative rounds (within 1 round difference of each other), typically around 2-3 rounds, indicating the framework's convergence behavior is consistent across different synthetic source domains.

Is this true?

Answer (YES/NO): NO